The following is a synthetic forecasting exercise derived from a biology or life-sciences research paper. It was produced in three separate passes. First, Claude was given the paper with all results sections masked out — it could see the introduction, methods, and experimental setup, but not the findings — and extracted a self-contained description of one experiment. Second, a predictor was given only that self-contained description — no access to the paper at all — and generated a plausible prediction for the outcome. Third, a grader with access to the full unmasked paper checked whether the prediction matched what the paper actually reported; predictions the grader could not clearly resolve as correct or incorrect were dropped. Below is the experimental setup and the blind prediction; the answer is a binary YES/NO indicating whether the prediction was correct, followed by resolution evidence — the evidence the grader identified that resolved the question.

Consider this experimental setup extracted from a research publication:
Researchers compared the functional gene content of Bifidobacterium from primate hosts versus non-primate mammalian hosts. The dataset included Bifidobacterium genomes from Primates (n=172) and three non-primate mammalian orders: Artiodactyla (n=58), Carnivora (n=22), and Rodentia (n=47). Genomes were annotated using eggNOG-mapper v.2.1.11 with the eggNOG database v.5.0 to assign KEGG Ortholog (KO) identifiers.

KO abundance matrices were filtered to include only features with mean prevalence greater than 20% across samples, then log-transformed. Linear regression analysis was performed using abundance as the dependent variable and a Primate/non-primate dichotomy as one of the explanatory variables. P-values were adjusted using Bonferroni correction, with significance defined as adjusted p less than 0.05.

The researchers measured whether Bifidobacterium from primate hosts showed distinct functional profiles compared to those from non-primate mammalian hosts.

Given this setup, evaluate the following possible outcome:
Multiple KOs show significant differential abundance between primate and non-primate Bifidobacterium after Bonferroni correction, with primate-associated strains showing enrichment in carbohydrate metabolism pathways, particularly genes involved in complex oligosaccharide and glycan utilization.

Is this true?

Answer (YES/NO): NO